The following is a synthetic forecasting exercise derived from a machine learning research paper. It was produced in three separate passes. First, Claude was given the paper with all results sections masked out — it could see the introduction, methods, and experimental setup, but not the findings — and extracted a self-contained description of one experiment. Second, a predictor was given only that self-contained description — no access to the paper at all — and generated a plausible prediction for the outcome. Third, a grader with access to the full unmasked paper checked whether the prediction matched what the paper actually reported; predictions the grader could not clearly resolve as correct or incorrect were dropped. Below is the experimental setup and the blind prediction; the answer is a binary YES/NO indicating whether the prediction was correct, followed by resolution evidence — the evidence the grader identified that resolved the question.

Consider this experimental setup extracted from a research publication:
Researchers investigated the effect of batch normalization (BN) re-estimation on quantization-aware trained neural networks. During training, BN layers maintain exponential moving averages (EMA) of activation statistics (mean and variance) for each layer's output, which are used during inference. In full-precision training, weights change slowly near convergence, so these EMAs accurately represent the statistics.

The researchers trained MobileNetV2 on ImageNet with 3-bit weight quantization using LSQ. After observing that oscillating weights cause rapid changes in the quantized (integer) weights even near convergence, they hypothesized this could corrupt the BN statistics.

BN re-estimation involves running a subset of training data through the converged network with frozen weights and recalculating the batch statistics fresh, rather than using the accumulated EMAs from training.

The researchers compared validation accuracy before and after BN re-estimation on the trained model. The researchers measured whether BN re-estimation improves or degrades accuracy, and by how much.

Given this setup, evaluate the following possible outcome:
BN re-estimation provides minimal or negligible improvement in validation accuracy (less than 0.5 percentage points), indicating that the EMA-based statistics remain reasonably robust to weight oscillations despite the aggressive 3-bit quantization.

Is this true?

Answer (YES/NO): NO